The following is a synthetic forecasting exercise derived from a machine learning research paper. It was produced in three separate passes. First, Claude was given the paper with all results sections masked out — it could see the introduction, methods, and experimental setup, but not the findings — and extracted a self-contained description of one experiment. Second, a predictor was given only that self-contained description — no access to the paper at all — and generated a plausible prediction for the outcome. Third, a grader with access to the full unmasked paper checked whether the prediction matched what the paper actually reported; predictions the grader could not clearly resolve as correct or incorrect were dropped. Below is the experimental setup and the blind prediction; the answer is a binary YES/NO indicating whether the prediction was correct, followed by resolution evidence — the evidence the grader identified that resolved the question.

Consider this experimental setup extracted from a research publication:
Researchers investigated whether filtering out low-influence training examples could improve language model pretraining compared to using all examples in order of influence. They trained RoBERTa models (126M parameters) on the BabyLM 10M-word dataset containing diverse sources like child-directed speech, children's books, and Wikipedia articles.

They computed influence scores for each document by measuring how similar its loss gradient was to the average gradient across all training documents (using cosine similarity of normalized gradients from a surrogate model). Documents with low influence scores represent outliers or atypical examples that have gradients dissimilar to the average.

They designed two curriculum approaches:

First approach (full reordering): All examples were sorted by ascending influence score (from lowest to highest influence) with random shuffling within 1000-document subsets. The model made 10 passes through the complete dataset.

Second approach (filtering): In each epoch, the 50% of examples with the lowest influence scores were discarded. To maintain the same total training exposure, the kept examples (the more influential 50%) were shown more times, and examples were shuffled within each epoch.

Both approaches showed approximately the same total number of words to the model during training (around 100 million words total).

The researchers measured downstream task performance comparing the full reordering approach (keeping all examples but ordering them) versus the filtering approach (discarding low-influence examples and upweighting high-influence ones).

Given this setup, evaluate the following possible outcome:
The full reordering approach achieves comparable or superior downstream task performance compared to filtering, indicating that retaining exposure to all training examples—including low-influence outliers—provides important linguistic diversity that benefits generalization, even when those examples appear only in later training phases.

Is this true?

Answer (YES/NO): YES